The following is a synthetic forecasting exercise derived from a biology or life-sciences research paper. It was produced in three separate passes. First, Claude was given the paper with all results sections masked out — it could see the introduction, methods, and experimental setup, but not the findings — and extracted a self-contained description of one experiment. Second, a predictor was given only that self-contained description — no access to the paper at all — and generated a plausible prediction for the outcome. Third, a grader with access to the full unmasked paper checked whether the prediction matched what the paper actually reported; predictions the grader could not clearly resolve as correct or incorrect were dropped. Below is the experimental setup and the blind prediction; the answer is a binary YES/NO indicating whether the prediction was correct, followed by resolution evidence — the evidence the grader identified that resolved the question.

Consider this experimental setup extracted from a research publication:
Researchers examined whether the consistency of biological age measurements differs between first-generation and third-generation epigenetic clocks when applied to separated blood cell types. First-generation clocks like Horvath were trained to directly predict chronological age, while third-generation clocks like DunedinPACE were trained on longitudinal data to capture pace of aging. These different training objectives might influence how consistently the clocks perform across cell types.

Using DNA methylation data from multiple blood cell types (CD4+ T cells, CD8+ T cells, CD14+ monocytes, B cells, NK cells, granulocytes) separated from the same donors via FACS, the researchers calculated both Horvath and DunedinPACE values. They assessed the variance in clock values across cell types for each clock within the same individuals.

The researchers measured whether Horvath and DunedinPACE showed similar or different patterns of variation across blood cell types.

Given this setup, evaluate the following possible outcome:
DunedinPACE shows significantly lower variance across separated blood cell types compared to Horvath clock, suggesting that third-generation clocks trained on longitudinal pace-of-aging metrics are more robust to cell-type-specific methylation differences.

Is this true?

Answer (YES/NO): NO